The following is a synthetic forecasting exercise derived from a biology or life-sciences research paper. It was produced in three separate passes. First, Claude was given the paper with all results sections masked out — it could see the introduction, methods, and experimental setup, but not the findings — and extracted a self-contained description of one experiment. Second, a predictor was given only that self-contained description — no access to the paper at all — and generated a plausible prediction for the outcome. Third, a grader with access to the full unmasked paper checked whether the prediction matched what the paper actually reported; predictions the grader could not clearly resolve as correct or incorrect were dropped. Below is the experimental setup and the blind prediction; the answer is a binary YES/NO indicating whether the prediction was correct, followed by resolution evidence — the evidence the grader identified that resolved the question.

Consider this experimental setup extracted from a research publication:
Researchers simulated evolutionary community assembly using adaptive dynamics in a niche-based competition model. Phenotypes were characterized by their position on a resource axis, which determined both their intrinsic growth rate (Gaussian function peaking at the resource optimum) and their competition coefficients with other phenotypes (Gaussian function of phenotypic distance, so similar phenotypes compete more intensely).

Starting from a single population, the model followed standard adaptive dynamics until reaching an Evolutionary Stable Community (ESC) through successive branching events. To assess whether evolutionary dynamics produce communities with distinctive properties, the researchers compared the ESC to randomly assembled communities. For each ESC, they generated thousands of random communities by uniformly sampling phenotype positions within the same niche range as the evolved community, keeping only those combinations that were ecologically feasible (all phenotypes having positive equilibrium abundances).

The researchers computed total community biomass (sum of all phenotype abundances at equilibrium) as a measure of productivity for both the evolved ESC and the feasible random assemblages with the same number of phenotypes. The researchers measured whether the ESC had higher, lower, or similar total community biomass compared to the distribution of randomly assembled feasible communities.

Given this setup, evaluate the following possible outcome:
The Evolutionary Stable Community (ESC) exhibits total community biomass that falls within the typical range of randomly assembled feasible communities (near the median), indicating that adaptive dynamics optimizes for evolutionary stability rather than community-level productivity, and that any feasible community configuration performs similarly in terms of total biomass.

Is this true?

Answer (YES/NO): NO